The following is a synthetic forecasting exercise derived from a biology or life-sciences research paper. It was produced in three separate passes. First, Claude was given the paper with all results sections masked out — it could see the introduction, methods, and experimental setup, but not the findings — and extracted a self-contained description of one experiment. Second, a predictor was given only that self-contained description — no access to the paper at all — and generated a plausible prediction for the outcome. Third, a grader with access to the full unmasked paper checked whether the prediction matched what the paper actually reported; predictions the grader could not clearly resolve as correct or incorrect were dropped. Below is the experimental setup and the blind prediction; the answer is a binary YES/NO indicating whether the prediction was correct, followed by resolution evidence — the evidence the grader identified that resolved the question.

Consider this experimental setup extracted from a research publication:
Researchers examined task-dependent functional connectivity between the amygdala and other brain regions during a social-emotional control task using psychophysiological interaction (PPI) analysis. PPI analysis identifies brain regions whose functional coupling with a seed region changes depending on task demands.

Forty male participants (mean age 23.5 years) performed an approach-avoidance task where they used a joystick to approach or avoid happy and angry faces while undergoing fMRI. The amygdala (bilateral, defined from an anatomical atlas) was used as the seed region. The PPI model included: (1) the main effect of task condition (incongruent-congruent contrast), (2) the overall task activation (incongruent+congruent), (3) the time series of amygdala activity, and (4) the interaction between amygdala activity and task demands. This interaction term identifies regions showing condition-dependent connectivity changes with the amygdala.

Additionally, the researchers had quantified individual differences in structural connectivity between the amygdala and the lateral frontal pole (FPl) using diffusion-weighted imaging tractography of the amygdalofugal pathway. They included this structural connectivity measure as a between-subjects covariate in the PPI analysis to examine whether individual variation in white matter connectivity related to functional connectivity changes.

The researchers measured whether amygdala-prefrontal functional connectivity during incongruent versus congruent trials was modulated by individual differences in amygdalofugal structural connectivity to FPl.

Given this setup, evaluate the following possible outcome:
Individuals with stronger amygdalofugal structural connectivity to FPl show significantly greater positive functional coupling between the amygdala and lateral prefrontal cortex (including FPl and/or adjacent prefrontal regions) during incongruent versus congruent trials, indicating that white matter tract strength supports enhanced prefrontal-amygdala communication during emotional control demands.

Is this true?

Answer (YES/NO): NO